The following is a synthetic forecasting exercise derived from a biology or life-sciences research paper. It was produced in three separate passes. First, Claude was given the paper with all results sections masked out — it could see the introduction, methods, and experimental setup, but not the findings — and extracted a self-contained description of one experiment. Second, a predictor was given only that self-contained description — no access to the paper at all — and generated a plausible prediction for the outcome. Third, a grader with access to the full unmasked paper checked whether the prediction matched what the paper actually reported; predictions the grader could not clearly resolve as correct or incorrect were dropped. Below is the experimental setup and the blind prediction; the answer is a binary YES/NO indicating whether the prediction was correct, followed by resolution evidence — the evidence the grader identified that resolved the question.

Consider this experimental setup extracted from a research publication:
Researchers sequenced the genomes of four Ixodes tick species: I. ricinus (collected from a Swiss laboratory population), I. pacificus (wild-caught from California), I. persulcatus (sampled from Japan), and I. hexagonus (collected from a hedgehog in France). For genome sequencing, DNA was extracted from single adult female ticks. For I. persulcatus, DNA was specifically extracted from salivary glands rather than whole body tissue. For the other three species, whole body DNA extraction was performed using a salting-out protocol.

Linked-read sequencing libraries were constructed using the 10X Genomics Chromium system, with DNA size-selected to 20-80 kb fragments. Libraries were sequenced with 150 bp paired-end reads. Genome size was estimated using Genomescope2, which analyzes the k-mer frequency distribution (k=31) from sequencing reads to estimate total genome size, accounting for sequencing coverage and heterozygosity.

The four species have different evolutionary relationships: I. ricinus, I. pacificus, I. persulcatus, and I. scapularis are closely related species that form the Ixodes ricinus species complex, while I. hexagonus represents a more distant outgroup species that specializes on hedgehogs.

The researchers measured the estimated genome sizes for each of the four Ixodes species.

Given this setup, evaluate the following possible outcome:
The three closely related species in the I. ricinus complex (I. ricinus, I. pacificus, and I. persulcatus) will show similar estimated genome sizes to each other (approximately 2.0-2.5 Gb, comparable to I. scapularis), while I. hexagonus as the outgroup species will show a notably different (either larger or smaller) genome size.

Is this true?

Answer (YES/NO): NO